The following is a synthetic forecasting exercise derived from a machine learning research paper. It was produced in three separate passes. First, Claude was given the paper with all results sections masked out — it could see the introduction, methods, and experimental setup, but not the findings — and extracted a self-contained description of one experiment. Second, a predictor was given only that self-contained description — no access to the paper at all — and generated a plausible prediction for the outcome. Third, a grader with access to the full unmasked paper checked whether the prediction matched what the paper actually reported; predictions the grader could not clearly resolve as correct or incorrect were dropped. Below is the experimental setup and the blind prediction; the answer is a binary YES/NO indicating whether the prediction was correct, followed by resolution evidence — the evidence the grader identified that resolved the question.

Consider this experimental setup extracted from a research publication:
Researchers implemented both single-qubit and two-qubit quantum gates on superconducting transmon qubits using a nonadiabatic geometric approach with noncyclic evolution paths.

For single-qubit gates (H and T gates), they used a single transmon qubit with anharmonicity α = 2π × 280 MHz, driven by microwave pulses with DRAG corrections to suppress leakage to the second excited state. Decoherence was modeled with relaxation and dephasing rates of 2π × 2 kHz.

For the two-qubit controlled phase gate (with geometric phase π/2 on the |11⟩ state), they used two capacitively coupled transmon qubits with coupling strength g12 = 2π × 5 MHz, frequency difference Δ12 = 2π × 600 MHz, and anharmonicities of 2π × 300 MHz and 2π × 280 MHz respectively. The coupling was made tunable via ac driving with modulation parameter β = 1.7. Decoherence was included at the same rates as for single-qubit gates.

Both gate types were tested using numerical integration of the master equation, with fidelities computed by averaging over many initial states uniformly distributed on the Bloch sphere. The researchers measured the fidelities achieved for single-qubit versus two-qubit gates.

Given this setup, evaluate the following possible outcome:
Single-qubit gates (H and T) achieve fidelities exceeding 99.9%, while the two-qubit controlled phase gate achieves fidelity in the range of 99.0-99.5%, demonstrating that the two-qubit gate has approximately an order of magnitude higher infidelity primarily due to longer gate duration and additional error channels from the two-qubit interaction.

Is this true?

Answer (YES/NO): NO